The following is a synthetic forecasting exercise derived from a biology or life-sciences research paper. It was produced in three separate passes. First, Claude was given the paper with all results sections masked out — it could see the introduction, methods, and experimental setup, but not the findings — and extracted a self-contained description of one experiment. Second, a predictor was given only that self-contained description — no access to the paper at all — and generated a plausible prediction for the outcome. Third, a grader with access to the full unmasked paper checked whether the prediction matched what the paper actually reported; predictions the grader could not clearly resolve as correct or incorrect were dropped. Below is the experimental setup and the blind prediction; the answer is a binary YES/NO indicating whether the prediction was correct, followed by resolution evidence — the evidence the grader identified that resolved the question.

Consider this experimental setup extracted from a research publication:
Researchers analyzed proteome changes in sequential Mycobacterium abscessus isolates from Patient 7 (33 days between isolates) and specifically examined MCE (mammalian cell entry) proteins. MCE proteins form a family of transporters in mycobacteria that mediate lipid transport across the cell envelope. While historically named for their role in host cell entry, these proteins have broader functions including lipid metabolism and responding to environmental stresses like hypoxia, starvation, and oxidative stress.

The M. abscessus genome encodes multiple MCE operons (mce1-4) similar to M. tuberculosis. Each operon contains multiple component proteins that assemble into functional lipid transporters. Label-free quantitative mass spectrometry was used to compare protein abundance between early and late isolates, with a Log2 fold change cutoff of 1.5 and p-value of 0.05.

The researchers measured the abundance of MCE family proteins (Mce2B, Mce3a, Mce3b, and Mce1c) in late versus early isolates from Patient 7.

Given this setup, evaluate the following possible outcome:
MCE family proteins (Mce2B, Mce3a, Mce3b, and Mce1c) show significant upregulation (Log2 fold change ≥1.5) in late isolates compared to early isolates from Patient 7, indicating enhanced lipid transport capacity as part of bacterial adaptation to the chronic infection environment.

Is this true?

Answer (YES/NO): NO